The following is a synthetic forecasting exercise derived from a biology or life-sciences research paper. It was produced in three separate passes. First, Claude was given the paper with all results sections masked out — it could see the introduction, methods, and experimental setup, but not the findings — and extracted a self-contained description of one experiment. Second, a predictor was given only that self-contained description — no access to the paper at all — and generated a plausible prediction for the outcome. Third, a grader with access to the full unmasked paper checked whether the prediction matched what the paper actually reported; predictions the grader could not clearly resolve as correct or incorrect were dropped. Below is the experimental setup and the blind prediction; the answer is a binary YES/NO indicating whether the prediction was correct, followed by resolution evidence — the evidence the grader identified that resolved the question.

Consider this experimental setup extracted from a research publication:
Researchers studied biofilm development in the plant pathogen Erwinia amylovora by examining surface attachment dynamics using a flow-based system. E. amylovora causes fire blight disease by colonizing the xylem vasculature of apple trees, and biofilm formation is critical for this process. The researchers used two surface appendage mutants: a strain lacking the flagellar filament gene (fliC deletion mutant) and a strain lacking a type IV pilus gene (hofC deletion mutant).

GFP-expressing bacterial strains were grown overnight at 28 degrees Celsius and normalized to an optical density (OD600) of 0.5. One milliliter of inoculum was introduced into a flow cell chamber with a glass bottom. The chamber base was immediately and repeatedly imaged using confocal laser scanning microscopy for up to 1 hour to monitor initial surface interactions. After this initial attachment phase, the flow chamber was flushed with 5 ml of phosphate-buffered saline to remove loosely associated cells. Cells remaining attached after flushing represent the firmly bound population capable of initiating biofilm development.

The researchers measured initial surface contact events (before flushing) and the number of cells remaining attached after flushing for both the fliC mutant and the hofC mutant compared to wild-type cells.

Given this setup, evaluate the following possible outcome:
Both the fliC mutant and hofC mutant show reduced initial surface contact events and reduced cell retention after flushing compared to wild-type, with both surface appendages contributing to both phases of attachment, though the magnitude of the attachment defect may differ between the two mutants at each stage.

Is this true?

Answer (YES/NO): NO